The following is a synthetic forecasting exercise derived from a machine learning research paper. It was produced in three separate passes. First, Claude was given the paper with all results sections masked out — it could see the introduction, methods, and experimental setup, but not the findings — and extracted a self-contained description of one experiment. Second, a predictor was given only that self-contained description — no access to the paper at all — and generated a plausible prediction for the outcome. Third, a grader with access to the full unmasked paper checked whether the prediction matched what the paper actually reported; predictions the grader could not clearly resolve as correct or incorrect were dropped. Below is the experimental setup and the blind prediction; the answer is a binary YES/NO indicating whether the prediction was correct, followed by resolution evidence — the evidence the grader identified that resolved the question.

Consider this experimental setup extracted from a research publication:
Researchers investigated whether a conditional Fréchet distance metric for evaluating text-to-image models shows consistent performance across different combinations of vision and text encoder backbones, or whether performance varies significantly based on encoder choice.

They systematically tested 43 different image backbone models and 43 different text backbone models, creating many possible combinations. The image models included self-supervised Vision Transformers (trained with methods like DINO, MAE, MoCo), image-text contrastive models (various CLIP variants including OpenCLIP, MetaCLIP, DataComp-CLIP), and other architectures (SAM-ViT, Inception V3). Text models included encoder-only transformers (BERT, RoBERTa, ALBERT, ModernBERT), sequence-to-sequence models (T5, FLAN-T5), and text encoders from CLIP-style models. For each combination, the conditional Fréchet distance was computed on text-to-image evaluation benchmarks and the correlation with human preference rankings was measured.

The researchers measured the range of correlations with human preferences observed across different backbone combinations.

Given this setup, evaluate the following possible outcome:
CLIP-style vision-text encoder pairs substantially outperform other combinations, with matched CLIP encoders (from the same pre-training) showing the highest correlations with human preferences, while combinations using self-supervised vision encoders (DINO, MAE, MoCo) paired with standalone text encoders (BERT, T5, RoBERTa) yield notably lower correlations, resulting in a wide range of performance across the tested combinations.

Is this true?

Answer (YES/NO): NO